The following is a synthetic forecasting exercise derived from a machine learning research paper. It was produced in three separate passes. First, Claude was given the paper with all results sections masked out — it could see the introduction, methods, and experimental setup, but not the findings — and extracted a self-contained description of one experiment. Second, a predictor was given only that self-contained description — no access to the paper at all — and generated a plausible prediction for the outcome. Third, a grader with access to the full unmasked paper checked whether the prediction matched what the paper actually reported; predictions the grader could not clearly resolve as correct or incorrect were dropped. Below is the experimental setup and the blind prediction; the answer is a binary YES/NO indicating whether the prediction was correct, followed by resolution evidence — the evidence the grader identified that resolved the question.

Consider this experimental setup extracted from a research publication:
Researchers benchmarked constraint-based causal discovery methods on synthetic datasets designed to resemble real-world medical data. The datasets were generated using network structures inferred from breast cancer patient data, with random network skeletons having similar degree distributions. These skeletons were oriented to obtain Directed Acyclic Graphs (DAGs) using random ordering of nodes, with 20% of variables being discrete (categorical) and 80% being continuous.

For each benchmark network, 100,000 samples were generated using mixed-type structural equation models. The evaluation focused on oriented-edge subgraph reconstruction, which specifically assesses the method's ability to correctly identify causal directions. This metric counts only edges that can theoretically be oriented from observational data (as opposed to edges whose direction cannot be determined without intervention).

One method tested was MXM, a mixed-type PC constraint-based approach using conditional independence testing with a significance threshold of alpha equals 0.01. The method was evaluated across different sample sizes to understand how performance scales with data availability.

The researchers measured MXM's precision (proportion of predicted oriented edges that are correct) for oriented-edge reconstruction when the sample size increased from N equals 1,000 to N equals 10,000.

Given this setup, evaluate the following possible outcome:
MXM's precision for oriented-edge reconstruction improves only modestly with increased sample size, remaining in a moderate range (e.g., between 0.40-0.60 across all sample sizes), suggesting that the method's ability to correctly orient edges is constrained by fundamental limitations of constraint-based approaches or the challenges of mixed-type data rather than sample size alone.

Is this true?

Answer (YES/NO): NO